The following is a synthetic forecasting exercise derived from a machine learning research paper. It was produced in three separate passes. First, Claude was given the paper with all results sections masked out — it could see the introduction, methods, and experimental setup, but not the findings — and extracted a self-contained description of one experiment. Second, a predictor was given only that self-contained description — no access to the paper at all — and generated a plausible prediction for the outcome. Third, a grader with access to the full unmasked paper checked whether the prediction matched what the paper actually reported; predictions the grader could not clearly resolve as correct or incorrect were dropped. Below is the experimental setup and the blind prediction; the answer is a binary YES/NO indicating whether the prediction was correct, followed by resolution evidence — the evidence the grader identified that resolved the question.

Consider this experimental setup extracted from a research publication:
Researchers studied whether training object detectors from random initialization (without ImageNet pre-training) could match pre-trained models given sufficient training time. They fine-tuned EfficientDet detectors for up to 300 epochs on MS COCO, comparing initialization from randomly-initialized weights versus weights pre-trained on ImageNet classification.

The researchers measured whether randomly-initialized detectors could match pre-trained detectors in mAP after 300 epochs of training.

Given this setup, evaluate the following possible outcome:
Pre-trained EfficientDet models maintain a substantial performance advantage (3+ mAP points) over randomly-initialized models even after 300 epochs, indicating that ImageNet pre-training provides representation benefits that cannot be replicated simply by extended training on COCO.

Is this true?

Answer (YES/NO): NO